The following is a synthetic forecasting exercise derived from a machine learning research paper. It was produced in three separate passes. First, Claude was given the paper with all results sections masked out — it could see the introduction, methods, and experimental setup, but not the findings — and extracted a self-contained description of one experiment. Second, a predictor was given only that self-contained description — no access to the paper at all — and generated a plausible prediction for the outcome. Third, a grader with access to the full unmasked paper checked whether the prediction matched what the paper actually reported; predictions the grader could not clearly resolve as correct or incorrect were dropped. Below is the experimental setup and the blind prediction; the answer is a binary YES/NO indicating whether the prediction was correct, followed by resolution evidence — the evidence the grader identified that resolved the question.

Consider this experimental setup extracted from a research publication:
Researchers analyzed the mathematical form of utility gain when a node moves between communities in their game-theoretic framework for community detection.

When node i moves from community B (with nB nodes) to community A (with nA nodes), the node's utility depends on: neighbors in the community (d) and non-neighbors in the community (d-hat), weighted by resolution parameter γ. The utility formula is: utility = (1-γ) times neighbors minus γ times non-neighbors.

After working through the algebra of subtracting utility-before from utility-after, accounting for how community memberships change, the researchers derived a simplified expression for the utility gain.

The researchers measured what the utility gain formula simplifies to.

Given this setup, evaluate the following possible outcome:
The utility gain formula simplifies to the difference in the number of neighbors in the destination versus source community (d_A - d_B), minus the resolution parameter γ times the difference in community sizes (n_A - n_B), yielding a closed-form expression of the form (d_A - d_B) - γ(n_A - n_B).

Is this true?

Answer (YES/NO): NO